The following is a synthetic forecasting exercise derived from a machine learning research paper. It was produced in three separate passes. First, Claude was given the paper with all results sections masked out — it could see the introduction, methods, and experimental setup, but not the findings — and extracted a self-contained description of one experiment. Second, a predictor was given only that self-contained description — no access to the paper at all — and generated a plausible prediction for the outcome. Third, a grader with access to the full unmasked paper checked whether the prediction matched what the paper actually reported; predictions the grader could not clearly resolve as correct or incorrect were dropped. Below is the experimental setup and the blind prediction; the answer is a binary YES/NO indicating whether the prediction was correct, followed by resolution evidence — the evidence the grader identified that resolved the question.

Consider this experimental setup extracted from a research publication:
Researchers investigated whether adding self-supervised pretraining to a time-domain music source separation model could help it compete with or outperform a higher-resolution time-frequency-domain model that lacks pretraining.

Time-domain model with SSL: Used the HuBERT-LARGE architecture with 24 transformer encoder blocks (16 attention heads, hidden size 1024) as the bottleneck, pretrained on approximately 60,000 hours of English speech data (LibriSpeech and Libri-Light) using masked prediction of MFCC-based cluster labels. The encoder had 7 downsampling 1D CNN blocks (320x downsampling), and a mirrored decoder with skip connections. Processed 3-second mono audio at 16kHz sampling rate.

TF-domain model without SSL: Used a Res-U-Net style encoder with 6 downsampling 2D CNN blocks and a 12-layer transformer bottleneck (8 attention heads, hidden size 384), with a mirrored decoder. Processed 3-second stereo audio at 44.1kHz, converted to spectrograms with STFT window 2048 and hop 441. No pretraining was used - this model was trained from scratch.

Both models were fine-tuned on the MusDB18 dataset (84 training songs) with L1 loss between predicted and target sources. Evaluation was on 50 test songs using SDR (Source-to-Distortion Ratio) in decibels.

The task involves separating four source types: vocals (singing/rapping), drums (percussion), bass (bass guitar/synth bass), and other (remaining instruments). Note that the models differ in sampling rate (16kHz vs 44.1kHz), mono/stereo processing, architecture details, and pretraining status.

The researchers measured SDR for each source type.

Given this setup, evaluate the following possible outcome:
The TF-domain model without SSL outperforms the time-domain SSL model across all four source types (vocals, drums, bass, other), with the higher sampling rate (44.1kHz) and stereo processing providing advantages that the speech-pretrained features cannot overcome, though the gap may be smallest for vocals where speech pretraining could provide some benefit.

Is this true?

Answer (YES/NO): NO